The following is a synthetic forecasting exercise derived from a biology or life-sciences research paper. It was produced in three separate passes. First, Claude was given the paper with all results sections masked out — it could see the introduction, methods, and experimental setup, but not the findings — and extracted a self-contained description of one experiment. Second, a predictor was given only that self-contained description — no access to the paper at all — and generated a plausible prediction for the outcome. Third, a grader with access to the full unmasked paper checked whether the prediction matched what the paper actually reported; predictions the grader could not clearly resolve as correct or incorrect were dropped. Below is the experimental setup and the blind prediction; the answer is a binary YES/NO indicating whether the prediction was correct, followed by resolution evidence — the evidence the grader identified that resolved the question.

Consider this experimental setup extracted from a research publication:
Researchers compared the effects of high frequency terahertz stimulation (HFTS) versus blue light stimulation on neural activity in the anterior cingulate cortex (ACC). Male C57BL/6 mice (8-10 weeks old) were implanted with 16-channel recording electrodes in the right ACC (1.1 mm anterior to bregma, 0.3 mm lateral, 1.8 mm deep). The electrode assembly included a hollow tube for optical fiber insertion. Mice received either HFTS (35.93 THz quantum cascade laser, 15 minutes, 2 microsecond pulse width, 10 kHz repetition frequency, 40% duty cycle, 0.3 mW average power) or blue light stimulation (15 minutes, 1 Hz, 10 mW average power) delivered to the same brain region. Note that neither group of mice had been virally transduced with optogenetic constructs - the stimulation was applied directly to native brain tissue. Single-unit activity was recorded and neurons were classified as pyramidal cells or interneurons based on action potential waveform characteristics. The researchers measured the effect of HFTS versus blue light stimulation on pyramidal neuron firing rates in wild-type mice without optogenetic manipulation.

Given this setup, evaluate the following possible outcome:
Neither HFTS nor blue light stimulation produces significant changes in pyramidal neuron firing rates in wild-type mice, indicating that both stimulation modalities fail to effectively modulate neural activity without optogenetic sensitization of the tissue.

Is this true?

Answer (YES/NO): NO